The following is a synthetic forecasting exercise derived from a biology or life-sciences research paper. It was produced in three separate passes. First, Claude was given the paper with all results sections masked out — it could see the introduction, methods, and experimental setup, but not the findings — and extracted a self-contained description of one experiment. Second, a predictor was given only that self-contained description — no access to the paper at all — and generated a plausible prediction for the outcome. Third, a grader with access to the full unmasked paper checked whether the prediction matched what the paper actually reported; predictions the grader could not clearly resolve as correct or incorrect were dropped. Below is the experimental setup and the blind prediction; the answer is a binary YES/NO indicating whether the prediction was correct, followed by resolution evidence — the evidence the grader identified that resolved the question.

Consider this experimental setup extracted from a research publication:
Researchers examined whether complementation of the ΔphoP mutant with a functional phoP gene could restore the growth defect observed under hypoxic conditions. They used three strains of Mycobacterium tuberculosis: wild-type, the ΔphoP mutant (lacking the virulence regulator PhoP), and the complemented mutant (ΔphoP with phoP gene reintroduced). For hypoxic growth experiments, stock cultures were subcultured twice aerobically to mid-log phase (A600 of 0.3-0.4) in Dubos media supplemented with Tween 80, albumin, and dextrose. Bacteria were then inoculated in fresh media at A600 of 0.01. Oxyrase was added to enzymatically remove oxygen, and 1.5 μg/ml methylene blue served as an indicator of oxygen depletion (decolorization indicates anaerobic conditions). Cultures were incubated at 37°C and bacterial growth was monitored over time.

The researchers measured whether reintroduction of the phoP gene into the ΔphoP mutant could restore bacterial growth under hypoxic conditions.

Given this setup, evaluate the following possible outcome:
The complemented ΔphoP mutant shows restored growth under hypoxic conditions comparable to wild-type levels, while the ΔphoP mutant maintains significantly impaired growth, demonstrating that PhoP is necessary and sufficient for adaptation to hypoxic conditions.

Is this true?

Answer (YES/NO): YES